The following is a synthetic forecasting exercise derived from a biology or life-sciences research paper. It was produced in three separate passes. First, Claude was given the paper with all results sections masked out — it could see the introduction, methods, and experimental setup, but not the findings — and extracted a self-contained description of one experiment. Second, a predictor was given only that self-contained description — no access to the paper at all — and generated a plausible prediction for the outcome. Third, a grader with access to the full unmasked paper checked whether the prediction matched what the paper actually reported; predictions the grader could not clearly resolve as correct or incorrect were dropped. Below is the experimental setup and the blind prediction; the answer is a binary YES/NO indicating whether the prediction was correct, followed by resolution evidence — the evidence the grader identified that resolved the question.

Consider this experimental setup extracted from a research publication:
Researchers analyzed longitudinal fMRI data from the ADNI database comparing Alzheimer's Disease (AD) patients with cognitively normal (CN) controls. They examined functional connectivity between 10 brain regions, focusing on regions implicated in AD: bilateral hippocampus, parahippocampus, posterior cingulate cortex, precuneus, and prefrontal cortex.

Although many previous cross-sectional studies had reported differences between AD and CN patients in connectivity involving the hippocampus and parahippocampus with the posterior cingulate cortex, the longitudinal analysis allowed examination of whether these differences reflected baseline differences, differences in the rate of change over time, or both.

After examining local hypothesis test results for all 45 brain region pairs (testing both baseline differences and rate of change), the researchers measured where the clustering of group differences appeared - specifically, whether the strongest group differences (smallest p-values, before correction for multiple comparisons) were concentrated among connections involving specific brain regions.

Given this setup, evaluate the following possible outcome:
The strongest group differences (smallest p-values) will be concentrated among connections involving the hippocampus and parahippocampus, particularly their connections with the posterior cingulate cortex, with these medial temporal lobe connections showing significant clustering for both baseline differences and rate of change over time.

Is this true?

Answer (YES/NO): YES